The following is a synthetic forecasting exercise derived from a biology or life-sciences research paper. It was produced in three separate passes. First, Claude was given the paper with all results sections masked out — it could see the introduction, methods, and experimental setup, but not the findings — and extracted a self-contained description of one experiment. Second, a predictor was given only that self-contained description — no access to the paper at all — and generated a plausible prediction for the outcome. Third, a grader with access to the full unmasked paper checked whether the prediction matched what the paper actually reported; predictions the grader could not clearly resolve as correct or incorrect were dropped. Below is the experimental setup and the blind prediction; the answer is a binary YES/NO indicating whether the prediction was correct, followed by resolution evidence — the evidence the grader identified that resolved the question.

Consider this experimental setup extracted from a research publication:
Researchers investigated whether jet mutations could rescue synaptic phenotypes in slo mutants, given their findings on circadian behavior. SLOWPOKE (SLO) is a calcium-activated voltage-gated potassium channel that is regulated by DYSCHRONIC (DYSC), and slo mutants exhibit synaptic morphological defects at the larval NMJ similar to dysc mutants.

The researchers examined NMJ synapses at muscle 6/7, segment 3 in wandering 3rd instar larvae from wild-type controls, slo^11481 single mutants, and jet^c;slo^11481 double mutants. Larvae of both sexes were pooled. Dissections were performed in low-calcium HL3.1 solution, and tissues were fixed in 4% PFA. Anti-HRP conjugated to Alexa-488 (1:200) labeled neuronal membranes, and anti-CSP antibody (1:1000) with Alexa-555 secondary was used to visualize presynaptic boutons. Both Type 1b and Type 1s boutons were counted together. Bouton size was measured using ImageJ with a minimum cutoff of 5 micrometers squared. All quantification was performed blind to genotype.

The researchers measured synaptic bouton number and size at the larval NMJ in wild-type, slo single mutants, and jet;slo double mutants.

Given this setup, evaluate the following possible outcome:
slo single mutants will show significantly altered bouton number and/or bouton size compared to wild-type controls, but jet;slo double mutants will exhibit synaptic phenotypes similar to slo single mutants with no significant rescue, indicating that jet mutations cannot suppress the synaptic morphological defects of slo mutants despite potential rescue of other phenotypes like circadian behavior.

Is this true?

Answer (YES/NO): NO